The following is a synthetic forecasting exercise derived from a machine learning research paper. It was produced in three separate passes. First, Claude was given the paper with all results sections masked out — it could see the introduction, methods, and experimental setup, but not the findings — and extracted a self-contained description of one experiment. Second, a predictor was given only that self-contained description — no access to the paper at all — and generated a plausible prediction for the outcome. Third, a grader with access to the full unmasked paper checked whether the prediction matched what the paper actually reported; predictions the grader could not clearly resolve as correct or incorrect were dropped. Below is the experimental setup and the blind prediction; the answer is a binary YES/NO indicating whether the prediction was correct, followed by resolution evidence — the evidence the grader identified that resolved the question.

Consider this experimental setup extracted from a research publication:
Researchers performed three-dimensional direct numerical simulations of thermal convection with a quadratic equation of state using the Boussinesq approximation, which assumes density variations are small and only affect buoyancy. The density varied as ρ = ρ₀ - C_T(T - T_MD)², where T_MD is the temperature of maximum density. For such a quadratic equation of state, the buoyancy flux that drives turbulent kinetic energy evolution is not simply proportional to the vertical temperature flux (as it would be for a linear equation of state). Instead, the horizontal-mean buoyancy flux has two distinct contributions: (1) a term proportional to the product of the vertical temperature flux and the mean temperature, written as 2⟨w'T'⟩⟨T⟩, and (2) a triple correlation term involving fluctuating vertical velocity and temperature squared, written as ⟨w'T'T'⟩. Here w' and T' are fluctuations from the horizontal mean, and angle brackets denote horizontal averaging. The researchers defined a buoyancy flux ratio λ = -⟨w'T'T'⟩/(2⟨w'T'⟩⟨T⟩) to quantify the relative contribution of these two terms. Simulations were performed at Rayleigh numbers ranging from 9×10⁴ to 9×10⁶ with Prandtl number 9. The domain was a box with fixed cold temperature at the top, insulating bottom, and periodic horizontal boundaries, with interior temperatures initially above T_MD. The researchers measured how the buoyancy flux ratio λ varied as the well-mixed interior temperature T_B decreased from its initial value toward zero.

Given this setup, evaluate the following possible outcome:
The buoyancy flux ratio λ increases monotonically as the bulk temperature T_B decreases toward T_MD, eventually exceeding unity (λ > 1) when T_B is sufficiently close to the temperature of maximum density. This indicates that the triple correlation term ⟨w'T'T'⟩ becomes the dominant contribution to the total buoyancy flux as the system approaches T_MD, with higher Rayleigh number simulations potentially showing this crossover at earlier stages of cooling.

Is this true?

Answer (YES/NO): NO